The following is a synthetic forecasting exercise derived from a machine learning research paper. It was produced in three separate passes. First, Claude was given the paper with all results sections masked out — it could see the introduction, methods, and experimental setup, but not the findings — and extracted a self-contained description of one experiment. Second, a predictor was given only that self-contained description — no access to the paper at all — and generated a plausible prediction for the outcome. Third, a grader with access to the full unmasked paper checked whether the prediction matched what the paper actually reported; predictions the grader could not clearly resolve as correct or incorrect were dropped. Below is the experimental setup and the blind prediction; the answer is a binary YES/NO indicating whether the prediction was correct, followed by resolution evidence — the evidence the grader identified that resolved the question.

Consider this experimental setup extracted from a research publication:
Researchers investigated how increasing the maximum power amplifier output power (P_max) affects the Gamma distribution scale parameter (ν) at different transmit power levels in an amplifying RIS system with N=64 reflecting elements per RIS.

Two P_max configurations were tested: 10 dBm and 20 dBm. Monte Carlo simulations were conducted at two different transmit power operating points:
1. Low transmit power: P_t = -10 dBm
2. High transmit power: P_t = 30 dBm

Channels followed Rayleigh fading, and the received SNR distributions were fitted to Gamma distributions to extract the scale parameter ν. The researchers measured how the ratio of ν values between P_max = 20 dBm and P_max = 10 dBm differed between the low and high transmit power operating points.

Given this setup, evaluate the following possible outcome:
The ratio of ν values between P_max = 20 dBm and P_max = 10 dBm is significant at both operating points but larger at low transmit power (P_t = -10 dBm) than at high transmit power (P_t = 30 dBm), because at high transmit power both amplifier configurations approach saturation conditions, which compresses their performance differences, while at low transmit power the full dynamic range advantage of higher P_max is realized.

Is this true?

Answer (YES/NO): NO